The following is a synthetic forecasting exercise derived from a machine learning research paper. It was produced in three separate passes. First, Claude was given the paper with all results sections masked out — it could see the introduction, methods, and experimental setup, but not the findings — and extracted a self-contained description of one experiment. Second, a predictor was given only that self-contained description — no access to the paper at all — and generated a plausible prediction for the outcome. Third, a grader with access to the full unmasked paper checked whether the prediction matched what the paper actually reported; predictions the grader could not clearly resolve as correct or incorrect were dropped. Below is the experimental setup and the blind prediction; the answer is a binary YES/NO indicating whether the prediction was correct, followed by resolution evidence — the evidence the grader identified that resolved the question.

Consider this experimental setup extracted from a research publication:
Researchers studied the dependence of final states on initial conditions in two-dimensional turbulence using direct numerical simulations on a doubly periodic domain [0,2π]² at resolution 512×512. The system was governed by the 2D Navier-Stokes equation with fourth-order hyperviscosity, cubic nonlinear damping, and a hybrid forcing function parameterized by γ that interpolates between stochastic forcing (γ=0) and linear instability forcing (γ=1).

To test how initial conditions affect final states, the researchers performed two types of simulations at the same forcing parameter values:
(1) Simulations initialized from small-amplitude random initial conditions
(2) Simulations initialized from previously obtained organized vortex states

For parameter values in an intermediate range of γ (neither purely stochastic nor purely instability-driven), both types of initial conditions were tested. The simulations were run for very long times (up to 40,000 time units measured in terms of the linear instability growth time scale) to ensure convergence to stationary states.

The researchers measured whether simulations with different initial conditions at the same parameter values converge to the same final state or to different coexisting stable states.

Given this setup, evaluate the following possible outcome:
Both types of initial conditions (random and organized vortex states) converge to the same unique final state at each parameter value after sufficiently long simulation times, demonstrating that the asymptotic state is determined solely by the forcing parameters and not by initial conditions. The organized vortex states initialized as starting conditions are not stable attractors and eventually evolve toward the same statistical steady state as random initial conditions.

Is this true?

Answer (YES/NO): NO